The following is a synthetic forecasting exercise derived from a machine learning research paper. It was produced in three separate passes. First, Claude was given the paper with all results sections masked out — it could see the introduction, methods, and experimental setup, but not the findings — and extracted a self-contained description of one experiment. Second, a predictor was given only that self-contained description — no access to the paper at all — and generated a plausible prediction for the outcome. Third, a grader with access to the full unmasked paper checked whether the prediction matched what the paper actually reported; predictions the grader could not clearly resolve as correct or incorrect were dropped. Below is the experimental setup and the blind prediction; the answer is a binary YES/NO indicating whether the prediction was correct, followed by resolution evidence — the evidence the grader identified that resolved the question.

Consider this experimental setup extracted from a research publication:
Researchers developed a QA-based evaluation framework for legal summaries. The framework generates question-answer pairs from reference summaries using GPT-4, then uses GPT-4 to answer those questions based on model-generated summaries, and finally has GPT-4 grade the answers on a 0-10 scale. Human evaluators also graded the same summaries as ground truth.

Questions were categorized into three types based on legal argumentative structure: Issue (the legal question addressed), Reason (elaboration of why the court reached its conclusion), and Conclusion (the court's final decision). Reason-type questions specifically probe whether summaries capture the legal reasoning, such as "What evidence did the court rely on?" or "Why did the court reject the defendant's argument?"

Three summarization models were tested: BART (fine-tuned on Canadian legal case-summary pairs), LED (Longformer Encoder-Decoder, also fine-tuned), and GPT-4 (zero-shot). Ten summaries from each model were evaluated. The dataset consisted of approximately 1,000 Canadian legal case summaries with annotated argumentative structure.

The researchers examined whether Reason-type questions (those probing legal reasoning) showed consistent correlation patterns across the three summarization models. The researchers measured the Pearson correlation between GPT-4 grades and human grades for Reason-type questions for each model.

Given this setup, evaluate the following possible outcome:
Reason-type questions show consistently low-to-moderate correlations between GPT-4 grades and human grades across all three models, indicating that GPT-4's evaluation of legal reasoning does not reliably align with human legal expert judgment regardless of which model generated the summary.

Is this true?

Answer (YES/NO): NO